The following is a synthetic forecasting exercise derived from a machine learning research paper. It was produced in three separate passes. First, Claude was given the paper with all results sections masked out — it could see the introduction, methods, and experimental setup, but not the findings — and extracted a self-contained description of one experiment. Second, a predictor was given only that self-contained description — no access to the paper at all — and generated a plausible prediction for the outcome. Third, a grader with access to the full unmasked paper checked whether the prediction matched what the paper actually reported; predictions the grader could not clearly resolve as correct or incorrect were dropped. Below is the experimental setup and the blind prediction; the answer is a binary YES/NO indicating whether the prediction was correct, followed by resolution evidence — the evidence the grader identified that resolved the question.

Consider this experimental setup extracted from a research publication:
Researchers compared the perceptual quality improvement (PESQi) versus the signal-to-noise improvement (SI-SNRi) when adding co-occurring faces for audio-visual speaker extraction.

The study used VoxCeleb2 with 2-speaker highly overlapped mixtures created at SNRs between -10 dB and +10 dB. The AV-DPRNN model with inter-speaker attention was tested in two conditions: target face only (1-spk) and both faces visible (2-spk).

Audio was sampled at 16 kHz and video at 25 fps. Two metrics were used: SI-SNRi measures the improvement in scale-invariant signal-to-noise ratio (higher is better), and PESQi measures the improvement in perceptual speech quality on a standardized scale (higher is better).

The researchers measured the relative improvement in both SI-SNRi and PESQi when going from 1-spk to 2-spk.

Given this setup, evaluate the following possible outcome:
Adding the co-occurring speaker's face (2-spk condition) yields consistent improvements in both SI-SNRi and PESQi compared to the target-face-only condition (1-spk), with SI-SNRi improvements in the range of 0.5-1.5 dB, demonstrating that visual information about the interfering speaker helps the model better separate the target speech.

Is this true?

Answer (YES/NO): YES